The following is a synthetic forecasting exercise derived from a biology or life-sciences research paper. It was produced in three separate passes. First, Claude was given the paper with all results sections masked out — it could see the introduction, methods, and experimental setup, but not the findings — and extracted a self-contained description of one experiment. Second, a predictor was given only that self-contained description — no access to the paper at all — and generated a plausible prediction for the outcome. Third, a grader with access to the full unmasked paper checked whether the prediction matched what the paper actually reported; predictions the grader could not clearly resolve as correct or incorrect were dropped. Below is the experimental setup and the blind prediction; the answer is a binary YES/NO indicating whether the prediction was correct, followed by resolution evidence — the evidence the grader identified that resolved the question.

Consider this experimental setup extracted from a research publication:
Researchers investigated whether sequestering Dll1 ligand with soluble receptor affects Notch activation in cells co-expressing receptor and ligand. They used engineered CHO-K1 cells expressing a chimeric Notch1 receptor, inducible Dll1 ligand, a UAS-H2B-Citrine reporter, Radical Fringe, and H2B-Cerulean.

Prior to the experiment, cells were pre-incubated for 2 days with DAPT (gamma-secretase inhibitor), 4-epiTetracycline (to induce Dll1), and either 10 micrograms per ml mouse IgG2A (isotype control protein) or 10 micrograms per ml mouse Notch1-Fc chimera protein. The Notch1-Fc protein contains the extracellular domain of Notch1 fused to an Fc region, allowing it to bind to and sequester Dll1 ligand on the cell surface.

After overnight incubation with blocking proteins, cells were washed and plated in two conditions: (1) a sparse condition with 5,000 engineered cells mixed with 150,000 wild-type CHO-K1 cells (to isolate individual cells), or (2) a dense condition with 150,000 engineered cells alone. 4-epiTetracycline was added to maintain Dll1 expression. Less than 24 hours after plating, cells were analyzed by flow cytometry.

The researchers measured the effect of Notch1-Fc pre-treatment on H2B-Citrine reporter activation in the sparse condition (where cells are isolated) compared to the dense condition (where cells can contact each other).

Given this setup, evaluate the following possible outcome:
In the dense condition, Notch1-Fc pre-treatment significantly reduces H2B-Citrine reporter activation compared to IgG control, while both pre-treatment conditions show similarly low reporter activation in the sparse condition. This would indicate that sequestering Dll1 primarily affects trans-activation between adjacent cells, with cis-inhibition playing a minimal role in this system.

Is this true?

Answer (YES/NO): NO